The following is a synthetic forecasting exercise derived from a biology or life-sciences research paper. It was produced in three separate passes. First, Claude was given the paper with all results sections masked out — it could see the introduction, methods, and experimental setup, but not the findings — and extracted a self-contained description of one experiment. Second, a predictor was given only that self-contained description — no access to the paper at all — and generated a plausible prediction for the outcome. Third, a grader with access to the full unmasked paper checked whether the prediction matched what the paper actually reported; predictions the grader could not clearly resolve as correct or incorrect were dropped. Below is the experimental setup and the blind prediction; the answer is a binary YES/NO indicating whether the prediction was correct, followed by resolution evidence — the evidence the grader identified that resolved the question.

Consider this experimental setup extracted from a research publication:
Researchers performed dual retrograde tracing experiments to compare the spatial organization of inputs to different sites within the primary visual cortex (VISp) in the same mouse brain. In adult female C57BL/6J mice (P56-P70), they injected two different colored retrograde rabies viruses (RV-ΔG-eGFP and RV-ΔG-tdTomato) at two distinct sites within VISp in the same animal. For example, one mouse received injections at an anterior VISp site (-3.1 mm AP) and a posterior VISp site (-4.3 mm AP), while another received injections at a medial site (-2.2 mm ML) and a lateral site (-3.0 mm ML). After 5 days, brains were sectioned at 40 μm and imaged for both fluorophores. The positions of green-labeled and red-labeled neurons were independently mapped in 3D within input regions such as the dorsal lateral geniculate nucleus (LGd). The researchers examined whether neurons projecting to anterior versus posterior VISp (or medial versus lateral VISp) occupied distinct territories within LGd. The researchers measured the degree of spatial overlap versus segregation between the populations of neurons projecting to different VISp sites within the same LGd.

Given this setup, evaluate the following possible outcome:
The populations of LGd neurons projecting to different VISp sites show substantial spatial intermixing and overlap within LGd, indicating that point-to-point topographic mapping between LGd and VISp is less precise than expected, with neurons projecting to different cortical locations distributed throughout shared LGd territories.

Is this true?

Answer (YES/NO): NO